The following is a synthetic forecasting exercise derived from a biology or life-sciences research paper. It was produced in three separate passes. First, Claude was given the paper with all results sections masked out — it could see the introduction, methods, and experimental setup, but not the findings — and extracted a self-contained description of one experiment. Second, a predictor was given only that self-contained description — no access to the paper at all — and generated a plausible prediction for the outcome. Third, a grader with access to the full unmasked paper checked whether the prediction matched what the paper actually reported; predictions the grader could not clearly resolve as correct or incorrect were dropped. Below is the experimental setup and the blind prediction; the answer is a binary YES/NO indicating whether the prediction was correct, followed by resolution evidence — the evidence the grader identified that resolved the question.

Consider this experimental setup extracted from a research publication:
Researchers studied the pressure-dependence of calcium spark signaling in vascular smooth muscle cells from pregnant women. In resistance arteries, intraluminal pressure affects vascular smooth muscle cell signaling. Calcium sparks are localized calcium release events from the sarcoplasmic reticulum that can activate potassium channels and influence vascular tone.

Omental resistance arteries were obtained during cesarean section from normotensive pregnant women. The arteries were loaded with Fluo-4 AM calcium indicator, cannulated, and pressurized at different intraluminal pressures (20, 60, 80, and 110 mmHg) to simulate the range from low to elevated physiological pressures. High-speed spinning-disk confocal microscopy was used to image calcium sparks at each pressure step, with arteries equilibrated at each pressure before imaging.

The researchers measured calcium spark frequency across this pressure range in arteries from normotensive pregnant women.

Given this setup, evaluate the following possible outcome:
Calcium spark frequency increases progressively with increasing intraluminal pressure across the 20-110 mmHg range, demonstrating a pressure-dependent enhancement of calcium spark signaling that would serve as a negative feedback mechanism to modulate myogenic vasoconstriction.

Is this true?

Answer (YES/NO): NO